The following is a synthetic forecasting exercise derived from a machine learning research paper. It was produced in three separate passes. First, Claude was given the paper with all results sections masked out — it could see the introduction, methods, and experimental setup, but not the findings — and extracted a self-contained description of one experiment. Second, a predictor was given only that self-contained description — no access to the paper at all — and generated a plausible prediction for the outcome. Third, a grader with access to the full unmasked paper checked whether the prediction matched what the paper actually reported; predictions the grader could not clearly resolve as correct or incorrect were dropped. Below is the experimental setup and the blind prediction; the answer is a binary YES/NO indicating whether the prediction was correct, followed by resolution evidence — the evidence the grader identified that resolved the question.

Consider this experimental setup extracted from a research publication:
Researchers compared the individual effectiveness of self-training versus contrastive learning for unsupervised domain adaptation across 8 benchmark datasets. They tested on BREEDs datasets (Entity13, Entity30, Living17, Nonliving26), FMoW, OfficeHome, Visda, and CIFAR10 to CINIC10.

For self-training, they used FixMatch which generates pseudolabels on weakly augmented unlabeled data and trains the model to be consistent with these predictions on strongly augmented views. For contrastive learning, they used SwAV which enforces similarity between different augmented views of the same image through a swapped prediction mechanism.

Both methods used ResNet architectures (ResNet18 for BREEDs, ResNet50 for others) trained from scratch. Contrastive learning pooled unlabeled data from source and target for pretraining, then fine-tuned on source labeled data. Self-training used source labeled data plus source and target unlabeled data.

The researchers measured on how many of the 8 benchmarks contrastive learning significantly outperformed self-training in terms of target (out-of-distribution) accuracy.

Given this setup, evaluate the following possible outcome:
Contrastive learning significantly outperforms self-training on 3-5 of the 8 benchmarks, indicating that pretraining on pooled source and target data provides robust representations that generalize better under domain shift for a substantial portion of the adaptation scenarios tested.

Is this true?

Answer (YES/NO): YES